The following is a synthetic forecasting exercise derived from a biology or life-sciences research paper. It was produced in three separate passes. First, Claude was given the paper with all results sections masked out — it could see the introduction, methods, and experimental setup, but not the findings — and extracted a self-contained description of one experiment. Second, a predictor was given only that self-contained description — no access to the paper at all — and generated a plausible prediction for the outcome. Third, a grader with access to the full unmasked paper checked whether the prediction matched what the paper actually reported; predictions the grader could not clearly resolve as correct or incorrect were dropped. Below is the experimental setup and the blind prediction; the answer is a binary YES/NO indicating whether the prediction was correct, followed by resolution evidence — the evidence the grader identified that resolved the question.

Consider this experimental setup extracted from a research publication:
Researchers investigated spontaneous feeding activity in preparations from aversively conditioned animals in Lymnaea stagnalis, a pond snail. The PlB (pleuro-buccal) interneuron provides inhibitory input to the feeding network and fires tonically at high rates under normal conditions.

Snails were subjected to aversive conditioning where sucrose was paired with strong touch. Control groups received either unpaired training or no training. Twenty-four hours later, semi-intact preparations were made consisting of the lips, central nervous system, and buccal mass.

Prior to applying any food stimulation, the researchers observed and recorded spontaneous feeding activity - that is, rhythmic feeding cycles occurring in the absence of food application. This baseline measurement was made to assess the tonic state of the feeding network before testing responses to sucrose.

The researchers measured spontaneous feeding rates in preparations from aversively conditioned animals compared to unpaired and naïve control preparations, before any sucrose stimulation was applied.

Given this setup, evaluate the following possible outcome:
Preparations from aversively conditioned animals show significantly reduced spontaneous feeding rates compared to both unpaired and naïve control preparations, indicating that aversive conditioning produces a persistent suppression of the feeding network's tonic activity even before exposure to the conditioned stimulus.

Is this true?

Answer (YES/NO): NO